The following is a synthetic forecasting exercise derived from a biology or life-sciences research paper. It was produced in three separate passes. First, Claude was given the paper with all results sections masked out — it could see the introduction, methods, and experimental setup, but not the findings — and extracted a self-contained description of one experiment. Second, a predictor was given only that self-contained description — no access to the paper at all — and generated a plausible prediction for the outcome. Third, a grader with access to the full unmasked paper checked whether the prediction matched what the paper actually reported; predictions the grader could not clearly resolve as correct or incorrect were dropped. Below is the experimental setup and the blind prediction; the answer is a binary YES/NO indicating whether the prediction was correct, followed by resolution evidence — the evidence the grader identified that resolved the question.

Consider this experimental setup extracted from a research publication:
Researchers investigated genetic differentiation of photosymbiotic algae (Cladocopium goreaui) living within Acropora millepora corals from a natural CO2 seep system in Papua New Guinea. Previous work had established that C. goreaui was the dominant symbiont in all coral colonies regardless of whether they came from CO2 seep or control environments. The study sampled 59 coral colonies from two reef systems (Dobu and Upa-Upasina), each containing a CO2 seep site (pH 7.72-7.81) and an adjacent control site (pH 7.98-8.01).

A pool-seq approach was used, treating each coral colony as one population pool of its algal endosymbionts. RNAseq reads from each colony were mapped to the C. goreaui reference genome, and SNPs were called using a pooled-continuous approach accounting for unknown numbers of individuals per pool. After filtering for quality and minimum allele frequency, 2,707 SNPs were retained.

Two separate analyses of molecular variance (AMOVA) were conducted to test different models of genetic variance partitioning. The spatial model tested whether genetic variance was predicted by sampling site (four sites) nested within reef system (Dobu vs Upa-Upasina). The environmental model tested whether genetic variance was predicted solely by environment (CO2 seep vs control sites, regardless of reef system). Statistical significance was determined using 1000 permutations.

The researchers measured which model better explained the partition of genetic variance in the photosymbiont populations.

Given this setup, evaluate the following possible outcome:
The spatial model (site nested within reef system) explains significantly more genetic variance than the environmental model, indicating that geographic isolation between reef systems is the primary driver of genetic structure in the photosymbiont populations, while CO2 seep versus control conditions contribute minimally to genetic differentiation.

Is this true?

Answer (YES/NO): NO